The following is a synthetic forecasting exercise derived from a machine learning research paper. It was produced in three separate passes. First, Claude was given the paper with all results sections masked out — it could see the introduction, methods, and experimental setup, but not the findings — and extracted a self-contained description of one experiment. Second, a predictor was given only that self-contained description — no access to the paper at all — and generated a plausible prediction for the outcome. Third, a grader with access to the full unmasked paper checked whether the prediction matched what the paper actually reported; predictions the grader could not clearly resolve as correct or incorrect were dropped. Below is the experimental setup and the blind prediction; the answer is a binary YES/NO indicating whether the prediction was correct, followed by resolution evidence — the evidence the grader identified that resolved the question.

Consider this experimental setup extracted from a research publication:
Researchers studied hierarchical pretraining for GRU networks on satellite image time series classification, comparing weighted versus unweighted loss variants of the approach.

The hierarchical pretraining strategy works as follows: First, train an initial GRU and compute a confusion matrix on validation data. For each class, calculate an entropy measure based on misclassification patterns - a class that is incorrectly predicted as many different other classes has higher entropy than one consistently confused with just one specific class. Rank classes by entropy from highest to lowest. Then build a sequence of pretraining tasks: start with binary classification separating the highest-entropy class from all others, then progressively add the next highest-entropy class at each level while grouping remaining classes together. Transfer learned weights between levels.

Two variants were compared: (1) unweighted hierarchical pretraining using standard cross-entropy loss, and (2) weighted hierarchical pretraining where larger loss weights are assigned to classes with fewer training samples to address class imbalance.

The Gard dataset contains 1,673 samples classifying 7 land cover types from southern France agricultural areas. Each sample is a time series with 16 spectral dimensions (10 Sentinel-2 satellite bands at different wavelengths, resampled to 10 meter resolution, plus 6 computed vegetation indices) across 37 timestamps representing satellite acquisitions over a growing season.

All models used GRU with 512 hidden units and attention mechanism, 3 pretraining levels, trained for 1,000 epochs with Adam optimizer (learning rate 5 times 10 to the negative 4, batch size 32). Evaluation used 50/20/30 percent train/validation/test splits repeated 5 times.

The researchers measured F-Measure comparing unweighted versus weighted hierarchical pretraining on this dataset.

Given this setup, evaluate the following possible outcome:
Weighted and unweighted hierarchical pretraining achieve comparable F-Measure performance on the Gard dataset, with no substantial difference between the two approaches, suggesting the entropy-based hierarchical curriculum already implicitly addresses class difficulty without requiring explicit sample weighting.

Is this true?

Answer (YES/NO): NO